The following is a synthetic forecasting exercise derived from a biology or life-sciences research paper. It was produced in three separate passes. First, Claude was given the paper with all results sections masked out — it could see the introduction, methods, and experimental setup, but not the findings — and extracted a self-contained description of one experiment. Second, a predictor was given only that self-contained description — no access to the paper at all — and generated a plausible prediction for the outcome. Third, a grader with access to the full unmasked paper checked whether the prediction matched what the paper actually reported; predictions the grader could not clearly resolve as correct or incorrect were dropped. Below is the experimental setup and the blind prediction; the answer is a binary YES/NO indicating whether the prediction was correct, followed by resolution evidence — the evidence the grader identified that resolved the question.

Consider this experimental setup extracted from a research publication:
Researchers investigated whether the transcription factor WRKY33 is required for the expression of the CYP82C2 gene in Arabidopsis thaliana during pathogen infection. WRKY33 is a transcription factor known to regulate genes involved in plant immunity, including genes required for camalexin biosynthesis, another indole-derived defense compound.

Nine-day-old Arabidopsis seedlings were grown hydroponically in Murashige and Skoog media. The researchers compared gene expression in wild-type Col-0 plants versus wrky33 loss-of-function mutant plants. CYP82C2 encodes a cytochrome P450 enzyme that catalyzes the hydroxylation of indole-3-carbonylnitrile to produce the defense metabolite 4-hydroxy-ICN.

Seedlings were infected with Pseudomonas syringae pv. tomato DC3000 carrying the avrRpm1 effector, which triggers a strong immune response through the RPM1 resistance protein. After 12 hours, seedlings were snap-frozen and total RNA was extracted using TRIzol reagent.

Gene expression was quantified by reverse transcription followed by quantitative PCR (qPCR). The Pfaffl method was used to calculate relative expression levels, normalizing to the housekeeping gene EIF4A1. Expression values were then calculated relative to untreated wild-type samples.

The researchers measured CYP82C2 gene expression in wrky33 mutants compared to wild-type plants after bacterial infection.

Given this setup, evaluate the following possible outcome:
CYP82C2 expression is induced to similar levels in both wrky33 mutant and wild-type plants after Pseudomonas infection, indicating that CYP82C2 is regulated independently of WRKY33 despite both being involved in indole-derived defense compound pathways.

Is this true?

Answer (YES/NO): NO